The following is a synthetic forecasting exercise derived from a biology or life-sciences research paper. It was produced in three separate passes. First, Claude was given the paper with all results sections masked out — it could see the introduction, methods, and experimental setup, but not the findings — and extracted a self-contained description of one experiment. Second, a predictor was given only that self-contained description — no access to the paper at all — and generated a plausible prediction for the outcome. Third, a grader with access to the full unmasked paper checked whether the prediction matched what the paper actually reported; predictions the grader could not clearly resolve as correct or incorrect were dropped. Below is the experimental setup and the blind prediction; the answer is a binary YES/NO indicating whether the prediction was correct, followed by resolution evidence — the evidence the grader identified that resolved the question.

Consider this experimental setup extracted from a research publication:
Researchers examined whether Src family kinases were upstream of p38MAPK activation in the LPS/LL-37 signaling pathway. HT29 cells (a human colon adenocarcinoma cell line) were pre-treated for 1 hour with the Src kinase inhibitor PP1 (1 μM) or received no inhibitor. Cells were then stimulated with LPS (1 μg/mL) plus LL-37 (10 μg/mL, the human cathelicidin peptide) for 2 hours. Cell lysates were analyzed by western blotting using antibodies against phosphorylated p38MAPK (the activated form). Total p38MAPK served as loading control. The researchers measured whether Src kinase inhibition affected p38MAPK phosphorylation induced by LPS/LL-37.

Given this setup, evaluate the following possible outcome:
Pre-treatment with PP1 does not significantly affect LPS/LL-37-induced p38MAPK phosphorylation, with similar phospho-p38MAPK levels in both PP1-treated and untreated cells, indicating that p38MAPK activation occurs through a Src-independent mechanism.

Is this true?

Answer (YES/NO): NO